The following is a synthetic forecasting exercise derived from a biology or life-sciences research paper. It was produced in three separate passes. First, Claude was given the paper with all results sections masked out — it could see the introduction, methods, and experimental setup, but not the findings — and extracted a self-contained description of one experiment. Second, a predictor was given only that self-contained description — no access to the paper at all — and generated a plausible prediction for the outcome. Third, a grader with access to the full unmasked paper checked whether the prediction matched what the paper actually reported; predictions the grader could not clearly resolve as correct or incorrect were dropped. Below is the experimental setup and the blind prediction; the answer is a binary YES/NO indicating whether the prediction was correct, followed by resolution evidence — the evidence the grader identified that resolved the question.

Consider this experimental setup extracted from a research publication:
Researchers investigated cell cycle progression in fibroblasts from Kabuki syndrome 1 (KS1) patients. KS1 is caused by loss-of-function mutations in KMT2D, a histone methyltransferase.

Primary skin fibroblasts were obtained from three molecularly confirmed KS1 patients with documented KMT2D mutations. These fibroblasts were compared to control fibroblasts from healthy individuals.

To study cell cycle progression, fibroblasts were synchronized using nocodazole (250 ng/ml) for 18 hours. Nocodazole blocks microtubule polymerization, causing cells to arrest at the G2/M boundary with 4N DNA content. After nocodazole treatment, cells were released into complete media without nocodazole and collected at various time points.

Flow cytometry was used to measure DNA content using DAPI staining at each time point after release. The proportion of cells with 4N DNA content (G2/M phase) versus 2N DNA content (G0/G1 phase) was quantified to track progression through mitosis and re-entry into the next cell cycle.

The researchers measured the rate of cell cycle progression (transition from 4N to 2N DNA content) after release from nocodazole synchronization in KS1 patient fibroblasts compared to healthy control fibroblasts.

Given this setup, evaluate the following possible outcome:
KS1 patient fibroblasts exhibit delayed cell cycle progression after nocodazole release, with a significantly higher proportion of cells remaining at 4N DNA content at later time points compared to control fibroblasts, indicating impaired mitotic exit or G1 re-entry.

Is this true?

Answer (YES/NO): YES